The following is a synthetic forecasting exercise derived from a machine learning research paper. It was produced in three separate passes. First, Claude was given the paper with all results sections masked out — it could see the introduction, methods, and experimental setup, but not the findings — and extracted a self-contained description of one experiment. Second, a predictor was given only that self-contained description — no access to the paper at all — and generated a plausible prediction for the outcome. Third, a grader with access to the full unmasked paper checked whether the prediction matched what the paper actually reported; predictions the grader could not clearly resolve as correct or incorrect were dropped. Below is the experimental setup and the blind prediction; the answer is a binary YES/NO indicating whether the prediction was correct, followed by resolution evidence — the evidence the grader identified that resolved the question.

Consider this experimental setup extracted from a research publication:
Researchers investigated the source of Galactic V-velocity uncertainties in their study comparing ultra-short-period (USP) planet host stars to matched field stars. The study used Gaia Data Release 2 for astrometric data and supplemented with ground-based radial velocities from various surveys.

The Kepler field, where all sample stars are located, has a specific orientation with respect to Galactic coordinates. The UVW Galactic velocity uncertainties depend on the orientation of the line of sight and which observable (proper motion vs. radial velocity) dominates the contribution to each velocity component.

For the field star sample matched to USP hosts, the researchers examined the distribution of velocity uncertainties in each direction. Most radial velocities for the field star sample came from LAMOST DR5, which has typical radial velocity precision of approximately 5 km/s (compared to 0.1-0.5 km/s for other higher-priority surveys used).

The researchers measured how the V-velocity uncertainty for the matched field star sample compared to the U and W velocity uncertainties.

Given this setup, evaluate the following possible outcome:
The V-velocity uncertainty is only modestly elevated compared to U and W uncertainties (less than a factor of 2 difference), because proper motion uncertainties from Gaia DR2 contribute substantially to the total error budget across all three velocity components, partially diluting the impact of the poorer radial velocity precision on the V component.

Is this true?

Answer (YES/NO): NO